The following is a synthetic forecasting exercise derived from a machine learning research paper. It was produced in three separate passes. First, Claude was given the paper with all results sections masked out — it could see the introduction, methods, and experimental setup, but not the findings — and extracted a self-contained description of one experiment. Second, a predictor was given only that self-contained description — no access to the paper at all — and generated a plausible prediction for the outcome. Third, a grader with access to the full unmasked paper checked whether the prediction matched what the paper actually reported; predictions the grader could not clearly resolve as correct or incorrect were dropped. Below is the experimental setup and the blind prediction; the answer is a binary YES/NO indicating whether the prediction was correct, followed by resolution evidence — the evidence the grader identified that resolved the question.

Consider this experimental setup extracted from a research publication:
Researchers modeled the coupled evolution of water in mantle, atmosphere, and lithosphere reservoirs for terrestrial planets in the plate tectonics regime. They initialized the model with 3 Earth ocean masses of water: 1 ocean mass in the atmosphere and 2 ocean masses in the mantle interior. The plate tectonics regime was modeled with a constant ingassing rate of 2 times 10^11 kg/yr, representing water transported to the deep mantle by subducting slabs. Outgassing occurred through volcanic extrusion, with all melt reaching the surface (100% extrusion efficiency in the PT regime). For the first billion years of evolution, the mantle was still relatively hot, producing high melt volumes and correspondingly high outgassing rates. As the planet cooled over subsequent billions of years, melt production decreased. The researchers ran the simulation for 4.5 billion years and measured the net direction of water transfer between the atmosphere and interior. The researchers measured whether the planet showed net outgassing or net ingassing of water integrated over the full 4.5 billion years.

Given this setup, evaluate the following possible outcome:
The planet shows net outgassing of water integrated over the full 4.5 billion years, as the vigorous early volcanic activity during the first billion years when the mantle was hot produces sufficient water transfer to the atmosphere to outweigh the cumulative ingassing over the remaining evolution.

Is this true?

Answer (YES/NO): YES